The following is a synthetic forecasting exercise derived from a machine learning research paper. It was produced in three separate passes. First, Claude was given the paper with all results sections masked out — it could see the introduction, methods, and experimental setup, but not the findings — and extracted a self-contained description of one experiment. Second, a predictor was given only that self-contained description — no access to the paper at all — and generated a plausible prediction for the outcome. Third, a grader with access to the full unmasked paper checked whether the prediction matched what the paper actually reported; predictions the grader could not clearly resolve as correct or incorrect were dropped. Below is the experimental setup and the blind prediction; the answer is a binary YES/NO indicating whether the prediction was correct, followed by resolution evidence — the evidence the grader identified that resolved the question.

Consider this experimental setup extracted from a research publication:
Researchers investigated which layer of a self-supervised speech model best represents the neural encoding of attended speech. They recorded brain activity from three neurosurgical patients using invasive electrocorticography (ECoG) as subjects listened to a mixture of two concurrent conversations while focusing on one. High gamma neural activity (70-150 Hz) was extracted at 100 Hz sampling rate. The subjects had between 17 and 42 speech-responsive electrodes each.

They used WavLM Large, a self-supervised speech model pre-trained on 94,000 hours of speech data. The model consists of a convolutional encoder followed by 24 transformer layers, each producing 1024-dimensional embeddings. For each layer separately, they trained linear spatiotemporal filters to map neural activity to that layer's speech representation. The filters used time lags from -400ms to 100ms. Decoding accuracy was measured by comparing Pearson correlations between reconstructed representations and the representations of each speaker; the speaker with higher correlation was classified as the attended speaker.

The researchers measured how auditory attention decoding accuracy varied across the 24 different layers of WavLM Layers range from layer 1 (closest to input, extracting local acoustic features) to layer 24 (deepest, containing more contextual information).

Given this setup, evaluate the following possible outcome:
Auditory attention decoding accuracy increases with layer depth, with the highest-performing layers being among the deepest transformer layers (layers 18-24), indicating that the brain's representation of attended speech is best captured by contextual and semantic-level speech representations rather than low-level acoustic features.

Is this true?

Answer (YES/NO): NO